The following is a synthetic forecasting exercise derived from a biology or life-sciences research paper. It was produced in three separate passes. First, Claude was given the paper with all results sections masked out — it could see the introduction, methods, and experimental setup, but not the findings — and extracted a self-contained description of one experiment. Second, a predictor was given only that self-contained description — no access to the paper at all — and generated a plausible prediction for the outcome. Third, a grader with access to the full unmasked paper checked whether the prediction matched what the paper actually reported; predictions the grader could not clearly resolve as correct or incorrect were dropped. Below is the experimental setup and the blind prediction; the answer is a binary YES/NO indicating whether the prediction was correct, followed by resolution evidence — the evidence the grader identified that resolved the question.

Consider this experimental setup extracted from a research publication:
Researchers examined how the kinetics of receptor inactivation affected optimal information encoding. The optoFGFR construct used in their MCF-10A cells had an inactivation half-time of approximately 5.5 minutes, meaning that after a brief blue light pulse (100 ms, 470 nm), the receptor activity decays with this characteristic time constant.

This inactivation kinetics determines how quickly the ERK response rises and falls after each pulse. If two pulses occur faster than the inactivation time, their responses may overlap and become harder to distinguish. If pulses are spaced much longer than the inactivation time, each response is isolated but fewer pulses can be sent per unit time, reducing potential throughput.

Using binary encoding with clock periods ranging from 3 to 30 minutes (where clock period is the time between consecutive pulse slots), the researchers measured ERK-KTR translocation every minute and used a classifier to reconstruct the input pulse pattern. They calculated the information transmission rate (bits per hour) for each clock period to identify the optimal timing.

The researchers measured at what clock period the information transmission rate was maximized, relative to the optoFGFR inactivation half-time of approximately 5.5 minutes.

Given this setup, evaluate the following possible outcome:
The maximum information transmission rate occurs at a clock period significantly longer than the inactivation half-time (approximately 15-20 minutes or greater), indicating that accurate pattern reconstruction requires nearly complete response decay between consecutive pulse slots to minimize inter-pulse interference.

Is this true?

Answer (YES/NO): NO